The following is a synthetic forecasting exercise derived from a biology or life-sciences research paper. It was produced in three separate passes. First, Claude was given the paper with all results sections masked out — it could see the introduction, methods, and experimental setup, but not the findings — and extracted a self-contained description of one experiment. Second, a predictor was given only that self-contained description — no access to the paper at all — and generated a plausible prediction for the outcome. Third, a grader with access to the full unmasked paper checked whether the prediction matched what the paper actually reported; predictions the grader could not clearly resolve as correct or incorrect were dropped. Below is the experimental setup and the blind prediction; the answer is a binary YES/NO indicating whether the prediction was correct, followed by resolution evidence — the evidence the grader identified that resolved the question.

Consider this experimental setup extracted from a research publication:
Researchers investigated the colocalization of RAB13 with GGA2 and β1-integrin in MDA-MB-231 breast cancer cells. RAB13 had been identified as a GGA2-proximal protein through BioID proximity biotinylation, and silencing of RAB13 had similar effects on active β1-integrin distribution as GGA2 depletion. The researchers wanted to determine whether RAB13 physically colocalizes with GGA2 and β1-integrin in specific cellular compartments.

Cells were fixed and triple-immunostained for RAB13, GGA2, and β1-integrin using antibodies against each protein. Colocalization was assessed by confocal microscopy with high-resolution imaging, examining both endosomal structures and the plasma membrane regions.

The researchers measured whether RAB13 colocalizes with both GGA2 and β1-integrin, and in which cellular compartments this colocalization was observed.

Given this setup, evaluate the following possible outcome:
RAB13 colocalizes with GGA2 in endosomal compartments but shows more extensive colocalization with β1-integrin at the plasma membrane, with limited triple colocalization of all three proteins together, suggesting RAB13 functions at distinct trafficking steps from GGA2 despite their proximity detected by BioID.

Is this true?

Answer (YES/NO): NO